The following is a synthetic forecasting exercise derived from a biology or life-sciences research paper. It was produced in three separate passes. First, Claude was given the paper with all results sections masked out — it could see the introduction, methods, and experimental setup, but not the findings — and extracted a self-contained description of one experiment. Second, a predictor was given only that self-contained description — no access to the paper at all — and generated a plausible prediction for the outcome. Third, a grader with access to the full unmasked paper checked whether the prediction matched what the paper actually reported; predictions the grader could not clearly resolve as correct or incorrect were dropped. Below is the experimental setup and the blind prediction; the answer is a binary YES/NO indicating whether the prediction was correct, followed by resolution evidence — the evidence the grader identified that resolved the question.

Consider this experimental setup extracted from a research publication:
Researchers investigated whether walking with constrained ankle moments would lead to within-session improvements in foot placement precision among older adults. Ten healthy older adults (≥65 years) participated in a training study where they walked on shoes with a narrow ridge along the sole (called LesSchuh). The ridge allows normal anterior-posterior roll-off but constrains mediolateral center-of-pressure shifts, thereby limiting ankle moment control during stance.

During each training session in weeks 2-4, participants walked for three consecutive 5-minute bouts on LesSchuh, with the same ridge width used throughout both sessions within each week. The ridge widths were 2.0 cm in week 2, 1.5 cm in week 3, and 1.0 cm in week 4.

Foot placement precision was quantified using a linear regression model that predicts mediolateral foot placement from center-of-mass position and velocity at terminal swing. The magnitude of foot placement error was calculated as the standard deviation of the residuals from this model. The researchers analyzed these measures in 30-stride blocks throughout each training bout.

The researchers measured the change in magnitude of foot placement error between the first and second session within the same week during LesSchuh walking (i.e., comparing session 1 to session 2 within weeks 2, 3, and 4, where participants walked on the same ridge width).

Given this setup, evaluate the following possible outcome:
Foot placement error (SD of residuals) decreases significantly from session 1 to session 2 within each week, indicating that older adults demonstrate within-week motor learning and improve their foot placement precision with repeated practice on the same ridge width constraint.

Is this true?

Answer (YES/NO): YES